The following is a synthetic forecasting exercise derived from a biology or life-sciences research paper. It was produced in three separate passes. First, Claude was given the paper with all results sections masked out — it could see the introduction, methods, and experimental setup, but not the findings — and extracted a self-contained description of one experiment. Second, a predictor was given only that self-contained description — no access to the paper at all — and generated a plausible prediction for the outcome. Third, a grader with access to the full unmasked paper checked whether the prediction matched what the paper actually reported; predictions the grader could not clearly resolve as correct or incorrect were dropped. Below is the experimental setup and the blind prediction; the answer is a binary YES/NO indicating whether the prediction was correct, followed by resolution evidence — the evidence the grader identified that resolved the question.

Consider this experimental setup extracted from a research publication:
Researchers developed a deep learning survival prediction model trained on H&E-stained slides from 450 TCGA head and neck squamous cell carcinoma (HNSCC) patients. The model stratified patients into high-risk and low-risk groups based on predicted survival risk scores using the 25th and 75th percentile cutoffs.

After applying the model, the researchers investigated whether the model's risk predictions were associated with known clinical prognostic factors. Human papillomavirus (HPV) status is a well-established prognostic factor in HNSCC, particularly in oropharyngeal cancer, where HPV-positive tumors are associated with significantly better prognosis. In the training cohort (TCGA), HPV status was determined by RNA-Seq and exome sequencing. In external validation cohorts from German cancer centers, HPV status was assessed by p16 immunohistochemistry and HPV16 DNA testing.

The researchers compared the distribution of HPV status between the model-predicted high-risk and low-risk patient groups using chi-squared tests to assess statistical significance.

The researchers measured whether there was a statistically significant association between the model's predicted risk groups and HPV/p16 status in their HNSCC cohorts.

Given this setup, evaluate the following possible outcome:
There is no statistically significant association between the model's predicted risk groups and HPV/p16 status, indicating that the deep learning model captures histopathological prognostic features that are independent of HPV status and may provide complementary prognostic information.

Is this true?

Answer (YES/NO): NO